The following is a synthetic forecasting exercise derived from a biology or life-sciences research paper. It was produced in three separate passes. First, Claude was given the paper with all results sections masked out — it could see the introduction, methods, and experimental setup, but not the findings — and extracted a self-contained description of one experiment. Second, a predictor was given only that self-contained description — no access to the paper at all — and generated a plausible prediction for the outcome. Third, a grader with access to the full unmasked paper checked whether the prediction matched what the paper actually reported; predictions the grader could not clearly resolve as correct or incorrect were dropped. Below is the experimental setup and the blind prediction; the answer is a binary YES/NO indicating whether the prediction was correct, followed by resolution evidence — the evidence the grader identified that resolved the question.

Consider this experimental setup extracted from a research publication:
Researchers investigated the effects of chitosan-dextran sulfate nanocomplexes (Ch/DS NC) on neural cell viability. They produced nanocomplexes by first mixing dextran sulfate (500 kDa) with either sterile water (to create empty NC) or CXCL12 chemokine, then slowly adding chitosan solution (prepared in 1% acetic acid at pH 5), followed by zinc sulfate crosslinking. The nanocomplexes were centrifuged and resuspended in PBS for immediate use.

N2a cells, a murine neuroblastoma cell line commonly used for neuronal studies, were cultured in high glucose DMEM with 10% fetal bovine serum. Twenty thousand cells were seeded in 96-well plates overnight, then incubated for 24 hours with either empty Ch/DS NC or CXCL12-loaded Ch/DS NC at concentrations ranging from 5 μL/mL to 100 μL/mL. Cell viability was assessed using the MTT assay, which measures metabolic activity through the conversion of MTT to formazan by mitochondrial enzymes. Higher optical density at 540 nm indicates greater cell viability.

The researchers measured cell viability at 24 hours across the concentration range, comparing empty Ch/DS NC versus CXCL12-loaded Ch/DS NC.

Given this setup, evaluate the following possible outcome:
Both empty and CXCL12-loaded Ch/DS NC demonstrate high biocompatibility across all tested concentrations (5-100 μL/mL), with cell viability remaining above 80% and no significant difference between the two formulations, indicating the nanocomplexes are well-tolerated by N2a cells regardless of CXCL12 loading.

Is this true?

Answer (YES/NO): NO